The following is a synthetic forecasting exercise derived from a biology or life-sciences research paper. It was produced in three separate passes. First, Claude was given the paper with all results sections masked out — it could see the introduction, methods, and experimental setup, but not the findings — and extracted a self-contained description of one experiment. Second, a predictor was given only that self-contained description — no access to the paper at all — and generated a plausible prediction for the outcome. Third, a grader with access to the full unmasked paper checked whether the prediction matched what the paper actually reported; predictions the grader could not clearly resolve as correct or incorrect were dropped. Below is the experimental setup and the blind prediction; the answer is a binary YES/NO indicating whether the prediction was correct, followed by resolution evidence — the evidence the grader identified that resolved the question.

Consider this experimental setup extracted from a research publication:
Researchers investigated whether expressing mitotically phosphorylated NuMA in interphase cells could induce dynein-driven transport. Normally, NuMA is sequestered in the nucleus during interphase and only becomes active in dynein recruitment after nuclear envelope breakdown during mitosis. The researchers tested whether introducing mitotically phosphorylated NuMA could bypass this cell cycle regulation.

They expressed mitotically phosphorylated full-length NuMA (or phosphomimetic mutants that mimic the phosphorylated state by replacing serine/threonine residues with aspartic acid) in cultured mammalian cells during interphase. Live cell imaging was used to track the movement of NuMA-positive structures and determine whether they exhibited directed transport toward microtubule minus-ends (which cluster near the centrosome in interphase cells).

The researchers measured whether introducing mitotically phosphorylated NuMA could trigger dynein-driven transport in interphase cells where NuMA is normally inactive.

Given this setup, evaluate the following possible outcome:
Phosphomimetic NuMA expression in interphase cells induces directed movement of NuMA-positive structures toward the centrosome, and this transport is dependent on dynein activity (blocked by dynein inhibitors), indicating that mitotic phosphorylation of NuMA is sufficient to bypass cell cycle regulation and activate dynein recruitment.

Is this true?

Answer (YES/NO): YES